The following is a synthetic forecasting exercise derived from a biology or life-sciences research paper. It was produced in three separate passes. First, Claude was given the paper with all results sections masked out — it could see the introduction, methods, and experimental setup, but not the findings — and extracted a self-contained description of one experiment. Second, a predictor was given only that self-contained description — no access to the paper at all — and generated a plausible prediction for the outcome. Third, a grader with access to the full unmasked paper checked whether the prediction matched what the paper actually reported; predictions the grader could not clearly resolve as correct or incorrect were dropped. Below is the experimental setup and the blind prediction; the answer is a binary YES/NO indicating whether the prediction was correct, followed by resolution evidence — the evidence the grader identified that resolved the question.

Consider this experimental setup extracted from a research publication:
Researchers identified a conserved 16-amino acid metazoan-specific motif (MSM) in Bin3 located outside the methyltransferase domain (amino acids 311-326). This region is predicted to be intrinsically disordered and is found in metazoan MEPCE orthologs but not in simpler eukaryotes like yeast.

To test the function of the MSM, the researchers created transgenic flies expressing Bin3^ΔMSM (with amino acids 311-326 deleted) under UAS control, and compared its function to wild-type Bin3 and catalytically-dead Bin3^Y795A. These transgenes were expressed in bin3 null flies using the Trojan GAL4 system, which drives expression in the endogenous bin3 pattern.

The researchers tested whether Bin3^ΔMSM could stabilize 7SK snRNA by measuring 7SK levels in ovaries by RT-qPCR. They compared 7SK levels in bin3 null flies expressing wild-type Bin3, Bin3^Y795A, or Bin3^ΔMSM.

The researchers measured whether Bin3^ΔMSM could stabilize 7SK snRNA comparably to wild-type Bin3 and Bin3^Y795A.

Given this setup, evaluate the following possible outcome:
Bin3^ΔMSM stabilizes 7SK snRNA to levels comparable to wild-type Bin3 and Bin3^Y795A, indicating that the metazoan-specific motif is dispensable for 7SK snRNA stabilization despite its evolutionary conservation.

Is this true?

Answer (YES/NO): YES